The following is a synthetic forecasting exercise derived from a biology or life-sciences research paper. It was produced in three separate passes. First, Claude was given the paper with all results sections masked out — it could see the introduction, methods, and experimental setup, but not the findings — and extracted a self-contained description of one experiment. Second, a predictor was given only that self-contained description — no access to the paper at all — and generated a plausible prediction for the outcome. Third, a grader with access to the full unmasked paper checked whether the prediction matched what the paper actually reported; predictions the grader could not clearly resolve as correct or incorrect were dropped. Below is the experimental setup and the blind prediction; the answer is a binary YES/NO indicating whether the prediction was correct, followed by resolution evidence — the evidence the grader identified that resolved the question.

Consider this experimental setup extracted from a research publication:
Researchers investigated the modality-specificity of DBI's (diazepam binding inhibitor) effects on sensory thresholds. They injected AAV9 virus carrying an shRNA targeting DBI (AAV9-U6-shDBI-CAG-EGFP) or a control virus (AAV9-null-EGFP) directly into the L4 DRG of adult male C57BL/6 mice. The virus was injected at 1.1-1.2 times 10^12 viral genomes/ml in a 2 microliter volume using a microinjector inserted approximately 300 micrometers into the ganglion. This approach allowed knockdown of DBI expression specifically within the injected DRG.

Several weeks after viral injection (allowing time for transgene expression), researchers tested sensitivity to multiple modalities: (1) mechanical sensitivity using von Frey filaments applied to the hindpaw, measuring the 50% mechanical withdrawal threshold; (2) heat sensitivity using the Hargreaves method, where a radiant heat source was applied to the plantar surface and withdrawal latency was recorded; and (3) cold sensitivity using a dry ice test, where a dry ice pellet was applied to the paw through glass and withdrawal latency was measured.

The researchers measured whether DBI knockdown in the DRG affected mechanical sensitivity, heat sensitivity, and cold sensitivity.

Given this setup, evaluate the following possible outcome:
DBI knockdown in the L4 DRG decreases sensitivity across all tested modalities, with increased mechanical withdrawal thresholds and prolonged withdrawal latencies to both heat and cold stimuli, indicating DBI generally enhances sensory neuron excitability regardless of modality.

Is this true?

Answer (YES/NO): NO